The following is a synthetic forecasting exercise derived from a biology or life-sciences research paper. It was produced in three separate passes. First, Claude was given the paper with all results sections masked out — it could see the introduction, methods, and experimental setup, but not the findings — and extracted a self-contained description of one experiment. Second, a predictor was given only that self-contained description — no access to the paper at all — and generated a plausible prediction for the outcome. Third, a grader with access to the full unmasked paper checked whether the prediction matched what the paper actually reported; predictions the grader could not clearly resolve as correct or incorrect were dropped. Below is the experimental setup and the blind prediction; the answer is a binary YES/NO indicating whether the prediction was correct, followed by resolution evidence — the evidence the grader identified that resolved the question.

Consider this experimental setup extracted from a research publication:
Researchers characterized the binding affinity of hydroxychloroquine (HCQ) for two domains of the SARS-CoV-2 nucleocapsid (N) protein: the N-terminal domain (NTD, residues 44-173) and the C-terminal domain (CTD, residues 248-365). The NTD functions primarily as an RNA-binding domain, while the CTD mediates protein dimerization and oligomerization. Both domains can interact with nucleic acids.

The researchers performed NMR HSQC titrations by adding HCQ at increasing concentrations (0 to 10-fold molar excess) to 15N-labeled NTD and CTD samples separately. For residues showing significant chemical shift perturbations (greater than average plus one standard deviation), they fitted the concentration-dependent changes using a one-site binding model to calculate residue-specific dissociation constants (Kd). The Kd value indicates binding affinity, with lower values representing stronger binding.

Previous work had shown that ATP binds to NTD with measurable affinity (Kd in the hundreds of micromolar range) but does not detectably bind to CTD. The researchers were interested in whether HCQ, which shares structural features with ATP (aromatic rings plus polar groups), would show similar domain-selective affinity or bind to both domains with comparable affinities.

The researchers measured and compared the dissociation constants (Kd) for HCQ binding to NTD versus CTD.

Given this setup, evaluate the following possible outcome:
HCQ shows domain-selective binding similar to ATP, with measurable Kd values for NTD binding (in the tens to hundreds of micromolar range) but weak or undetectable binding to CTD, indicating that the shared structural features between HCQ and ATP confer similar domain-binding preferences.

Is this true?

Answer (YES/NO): NO